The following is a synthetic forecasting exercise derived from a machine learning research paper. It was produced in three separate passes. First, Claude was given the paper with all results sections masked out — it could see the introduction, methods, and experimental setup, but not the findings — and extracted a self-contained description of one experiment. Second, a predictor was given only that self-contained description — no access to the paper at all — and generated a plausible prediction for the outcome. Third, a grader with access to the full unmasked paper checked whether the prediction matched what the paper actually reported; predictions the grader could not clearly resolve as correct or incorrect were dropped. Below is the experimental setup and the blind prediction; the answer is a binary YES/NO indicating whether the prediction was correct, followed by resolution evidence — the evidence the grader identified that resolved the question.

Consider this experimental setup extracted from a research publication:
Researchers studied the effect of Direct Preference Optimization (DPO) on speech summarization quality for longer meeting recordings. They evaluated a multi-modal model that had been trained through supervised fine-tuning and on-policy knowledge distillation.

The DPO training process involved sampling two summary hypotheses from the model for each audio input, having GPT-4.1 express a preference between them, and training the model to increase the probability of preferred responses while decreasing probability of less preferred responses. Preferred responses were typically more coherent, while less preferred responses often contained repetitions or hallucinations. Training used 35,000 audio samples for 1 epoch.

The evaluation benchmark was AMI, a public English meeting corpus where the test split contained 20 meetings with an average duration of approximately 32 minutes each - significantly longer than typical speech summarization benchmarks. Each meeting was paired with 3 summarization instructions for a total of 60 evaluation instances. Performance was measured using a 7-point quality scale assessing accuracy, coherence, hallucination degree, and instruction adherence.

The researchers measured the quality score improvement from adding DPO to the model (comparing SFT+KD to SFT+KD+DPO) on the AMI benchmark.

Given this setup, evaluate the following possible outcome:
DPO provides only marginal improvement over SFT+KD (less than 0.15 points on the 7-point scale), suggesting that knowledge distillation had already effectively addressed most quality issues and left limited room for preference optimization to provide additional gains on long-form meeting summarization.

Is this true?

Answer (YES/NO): NO